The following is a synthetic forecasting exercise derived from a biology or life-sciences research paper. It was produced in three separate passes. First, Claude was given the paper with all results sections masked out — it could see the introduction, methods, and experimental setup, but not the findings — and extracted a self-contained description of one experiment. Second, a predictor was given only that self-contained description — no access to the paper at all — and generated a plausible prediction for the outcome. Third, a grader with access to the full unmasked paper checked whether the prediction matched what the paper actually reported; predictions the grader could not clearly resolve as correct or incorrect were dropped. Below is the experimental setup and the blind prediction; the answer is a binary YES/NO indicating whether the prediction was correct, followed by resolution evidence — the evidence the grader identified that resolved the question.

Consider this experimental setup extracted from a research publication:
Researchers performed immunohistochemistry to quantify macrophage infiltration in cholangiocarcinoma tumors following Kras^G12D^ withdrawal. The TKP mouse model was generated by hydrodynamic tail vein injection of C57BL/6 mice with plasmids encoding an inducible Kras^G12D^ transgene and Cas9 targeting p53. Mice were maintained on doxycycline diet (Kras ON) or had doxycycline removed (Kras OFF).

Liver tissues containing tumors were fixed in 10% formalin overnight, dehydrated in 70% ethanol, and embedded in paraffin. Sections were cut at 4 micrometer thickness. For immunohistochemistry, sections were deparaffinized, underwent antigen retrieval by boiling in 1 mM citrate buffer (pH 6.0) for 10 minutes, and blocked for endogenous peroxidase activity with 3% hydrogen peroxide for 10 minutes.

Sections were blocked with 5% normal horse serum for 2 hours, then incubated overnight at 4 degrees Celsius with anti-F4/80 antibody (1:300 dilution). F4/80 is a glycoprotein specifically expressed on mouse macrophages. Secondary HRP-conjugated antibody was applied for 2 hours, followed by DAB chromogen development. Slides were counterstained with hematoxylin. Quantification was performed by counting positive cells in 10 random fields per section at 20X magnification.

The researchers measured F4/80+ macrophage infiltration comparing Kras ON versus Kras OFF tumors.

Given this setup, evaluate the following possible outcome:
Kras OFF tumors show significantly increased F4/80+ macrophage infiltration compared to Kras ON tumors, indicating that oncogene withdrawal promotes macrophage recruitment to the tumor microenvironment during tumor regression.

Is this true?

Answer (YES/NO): YES